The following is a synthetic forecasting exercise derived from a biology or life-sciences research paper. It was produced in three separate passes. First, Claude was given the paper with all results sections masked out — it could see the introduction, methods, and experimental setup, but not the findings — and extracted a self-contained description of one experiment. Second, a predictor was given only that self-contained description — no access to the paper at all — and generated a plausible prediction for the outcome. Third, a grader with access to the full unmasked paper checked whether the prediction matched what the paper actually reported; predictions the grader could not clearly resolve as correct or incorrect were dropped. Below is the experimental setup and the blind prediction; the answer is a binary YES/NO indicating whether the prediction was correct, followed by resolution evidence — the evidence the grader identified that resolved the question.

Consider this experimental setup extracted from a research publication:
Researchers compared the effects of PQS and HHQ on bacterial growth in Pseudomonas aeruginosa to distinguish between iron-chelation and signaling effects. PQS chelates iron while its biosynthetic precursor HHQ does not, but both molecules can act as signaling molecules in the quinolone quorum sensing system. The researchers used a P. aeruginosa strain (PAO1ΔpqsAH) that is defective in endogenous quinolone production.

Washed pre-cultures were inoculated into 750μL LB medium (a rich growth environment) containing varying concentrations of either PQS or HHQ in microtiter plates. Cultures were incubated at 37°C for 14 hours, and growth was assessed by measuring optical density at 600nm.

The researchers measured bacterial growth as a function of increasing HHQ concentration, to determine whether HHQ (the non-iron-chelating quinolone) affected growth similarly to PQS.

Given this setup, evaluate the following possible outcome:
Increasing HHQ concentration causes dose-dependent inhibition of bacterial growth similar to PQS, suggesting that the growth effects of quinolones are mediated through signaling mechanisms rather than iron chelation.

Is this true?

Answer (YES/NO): NO